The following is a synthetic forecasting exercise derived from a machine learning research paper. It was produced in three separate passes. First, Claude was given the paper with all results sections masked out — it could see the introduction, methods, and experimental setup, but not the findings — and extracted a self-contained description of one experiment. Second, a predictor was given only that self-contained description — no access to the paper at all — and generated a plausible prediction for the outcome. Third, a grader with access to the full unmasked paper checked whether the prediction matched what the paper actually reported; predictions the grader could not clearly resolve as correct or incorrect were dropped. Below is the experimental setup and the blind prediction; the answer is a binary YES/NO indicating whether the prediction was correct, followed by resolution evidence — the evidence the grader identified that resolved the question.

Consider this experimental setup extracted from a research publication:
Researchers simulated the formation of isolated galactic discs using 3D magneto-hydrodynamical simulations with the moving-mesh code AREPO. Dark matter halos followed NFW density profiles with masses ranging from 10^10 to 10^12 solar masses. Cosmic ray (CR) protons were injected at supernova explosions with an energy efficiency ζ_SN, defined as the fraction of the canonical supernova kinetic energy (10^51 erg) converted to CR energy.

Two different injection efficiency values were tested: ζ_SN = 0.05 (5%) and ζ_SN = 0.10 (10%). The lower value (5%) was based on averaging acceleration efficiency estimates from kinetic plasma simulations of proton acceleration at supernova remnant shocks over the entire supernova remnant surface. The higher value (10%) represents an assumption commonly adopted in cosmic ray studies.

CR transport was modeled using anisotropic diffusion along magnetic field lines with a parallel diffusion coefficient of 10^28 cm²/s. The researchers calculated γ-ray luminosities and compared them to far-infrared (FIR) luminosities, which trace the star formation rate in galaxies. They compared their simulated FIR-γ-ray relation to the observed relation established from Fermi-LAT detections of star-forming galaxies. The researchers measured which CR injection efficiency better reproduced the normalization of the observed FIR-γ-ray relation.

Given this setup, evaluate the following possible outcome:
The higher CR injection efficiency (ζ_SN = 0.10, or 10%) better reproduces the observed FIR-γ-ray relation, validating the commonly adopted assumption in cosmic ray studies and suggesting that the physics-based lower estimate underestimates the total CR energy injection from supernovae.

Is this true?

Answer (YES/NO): NO